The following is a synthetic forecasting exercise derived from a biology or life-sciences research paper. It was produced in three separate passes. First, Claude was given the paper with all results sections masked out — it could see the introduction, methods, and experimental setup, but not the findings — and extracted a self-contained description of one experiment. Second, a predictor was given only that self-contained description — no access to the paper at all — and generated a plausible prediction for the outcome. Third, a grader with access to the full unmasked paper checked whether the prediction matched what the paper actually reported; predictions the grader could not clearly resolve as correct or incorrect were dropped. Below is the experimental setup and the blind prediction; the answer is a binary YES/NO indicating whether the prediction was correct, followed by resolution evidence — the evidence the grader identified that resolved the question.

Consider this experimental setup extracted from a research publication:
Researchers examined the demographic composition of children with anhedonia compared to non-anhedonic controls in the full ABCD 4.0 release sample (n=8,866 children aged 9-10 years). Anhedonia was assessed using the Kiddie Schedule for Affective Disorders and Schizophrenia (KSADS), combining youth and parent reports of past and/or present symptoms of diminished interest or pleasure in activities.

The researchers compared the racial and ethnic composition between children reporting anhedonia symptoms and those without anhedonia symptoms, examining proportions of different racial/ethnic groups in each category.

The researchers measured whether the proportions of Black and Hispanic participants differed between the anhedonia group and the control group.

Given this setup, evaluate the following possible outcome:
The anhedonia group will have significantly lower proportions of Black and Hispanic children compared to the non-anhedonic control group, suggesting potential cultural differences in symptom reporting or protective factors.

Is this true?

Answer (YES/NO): NO